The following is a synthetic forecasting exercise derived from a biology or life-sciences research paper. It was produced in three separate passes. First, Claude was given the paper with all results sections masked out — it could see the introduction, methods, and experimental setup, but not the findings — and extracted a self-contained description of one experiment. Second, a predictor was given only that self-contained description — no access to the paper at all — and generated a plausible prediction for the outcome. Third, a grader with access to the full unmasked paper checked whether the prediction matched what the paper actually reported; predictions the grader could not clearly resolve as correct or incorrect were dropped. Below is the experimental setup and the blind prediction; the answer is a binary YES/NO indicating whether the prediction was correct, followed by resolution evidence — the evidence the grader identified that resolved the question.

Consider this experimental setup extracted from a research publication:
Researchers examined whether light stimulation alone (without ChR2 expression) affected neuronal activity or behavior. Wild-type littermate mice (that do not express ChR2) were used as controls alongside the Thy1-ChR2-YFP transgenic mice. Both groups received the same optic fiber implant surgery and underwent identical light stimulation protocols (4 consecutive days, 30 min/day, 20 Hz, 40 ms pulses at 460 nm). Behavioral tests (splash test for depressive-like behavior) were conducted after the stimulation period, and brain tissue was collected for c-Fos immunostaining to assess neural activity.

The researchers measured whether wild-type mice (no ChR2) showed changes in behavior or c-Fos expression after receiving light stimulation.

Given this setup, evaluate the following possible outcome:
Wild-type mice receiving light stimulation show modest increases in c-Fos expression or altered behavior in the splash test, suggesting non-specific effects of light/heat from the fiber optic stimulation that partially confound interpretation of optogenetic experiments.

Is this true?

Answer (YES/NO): NO